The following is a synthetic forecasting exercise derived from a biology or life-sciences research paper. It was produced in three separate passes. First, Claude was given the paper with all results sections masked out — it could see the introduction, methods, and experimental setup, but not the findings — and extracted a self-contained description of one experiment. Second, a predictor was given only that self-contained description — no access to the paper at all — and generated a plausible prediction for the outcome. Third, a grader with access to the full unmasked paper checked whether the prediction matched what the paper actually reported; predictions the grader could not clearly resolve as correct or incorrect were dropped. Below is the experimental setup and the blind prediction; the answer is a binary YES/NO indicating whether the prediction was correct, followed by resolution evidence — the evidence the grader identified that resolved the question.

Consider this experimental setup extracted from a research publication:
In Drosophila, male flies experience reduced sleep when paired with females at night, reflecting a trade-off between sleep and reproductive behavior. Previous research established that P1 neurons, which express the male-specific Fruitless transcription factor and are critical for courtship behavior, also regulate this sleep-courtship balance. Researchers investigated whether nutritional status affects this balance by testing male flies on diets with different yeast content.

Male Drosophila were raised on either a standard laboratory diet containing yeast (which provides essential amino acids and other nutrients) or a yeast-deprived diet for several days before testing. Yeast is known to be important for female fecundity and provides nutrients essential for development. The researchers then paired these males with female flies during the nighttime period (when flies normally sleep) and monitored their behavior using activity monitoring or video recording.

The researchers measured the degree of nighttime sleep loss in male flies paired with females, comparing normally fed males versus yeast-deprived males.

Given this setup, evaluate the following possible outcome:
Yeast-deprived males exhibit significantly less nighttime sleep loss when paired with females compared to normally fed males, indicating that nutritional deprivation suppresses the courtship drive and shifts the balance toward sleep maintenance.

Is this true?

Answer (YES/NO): YES